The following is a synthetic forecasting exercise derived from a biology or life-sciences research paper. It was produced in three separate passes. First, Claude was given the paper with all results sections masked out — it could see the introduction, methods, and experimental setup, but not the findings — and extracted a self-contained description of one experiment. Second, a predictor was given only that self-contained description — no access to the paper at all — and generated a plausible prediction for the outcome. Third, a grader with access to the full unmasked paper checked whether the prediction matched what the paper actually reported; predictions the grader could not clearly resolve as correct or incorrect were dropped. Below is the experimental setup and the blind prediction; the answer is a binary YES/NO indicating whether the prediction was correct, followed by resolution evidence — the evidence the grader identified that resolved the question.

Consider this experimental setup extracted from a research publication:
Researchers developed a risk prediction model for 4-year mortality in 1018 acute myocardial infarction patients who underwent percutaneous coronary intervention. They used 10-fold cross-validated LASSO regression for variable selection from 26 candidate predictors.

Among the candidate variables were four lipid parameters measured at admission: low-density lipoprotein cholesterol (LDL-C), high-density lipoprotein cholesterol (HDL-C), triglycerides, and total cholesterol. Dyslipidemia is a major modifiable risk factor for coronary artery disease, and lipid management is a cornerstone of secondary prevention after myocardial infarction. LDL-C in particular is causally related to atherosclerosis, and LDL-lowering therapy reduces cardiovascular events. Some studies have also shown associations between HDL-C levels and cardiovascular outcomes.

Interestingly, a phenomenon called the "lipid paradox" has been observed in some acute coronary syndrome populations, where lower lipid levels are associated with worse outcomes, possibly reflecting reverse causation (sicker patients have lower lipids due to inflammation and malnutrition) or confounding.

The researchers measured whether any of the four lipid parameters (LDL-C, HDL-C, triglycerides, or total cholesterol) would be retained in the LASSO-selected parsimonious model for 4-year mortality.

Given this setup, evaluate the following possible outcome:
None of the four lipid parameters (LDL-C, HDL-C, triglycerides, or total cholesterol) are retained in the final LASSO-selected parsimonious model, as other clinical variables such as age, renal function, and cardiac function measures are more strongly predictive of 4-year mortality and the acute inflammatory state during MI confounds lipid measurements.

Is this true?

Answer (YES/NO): YES